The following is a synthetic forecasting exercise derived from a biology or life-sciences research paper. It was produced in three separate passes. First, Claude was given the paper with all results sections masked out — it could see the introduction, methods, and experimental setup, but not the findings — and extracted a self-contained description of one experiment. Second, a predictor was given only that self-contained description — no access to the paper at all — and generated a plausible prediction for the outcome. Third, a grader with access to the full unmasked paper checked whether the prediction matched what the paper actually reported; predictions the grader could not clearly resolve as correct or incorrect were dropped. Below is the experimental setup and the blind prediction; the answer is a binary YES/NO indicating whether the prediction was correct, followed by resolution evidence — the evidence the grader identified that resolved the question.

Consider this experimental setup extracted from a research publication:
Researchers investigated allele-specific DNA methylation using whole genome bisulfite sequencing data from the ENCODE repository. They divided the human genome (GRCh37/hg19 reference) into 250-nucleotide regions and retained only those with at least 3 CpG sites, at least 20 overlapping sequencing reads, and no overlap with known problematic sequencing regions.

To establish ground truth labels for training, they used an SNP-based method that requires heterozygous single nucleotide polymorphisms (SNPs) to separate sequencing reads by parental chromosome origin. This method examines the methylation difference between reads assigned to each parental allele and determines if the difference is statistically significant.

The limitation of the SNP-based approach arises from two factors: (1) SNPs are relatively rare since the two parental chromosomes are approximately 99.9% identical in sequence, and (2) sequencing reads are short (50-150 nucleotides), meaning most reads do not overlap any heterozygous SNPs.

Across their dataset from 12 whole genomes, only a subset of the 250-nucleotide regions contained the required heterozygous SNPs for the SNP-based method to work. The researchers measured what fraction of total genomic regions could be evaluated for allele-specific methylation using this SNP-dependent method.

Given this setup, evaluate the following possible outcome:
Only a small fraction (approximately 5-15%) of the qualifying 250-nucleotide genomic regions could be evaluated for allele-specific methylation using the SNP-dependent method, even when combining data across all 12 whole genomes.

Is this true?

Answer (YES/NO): YES